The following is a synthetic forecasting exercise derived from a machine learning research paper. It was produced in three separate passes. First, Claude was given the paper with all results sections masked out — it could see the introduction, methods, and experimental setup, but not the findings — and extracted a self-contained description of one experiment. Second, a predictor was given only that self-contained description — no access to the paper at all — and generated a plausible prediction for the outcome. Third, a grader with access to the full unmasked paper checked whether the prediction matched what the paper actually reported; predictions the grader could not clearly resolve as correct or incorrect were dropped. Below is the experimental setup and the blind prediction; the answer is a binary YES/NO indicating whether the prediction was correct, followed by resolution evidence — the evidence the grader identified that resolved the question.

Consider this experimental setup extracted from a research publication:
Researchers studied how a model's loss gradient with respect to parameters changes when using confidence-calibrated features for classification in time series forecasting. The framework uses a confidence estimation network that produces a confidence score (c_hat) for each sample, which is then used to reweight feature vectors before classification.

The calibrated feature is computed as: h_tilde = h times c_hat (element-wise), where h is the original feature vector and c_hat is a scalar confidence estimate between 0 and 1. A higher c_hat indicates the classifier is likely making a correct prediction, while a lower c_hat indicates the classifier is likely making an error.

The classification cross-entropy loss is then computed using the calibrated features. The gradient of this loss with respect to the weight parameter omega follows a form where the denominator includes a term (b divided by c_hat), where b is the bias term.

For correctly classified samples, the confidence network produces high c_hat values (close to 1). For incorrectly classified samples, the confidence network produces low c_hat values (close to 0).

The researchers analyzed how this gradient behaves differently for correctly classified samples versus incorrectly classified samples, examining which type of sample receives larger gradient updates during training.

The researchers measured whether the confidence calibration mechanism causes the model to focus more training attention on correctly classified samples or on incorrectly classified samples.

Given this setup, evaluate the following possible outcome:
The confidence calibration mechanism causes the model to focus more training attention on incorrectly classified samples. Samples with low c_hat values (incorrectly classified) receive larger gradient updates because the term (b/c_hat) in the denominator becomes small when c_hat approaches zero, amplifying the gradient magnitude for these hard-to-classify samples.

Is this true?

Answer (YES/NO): YES